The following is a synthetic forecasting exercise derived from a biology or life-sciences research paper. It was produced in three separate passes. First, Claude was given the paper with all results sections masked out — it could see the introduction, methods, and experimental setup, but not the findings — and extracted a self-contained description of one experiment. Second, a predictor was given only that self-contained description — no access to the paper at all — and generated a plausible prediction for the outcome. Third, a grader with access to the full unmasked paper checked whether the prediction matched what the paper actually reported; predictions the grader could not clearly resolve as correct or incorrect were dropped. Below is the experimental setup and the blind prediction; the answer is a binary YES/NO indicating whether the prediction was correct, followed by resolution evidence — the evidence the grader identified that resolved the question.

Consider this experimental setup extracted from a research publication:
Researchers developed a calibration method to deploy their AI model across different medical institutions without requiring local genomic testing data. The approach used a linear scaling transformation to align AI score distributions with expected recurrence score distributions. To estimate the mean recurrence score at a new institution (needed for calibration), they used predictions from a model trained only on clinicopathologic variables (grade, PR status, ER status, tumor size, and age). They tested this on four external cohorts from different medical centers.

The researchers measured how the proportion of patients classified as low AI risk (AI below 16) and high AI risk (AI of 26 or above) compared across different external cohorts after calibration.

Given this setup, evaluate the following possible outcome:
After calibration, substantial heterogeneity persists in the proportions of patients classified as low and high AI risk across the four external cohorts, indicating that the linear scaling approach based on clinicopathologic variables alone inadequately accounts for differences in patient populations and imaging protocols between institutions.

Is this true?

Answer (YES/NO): NO